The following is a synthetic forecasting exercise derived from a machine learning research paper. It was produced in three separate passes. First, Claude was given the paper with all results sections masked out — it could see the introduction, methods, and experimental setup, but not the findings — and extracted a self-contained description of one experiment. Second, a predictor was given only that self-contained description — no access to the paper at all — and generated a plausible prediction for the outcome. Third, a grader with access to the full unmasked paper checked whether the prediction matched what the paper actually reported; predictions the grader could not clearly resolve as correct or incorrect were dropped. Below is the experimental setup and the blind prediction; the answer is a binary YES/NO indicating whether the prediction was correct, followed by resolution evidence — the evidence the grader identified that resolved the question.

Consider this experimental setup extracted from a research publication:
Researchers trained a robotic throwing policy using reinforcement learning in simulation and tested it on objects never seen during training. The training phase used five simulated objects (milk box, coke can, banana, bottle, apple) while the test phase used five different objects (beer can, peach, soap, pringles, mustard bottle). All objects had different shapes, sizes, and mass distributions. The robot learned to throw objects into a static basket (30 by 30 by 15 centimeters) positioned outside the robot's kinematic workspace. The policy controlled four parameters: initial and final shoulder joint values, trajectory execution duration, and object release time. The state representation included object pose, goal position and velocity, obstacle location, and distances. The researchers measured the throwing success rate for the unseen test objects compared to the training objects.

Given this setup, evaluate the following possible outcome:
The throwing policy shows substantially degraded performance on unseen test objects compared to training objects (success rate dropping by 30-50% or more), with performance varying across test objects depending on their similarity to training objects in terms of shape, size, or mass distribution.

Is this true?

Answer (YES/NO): NO